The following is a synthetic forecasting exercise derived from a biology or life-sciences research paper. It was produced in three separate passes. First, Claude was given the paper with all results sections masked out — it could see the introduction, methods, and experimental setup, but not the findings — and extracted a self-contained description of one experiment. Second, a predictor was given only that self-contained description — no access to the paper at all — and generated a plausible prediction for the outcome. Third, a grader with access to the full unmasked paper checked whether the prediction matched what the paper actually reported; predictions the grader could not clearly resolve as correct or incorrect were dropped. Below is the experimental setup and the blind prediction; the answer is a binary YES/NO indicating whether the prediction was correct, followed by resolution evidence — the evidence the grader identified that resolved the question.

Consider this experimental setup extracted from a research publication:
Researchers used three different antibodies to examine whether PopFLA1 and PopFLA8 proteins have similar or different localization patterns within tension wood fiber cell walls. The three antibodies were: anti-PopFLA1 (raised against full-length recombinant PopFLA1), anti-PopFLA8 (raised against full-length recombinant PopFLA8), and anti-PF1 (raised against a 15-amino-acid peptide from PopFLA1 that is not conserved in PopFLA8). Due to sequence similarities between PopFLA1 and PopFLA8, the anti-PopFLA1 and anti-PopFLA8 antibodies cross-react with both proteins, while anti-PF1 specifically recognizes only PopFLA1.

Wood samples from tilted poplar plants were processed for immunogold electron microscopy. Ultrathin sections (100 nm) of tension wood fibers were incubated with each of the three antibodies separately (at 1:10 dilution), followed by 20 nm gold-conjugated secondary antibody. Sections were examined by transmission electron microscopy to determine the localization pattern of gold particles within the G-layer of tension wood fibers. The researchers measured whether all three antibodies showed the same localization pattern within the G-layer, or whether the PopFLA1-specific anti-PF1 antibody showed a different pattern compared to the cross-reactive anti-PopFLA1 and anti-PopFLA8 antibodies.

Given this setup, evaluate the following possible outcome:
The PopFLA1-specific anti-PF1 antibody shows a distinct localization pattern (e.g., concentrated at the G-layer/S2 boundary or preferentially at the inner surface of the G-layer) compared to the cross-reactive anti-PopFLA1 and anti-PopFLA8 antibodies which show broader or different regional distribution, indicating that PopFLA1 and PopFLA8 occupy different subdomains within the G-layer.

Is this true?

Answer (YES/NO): NO